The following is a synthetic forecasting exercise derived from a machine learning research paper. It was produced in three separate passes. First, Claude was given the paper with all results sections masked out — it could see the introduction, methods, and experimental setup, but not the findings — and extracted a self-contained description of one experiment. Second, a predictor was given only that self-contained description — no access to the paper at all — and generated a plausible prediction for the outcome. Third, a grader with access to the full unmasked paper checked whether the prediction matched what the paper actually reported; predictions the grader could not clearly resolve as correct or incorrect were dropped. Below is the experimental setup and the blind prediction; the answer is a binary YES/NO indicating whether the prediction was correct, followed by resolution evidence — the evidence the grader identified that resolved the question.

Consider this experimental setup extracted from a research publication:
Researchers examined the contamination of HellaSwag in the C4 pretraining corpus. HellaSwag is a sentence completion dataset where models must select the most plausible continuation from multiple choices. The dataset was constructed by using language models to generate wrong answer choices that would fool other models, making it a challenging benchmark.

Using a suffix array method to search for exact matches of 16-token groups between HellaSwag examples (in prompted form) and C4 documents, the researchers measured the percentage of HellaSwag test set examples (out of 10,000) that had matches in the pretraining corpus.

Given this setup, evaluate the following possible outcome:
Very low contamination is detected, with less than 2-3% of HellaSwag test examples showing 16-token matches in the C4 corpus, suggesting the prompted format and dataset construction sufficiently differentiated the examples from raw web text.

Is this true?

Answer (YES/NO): NO